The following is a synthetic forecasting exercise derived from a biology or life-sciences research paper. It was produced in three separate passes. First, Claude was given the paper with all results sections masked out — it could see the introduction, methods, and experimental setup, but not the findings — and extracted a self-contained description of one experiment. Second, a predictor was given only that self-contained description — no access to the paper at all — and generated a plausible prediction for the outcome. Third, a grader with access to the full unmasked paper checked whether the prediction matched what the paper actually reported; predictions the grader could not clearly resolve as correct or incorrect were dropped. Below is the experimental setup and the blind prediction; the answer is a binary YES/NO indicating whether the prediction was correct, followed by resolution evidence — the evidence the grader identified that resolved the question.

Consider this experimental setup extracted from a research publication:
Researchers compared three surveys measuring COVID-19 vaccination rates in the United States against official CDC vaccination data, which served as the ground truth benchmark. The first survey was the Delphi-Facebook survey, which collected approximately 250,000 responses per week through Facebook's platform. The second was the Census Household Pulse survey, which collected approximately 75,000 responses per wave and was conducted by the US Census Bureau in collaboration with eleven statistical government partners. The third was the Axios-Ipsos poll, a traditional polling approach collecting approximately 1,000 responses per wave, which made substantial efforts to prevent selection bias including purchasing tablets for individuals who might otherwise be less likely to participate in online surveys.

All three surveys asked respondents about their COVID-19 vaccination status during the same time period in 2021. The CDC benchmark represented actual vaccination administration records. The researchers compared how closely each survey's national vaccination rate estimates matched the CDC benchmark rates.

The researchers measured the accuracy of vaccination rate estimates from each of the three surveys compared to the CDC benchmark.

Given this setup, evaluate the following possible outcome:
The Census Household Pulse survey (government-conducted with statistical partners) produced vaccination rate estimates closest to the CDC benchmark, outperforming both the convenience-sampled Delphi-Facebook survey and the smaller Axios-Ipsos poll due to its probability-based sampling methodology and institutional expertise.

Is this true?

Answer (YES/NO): NO